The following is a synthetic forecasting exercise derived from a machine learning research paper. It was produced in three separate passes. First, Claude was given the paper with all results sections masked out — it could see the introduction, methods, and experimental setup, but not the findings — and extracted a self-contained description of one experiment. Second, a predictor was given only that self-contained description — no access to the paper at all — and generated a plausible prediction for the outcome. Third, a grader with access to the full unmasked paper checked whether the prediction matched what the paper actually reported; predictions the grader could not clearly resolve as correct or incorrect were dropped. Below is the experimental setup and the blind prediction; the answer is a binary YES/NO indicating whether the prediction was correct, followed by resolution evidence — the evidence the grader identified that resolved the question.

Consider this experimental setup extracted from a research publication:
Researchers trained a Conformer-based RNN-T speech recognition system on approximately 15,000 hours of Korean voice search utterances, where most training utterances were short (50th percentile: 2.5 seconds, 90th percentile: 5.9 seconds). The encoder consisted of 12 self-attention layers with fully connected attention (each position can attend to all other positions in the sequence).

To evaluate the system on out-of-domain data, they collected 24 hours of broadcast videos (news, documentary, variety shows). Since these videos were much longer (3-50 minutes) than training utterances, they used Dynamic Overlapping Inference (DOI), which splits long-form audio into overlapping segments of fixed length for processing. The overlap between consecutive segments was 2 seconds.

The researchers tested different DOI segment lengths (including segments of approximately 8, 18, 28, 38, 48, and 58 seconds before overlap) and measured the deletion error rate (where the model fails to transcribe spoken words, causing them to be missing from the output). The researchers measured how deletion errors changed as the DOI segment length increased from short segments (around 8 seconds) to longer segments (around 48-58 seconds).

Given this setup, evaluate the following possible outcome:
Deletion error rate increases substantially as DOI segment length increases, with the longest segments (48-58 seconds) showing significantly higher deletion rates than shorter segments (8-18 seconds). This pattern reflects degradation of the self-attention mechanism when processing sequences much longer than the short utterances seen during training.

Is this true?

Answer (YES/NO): YES